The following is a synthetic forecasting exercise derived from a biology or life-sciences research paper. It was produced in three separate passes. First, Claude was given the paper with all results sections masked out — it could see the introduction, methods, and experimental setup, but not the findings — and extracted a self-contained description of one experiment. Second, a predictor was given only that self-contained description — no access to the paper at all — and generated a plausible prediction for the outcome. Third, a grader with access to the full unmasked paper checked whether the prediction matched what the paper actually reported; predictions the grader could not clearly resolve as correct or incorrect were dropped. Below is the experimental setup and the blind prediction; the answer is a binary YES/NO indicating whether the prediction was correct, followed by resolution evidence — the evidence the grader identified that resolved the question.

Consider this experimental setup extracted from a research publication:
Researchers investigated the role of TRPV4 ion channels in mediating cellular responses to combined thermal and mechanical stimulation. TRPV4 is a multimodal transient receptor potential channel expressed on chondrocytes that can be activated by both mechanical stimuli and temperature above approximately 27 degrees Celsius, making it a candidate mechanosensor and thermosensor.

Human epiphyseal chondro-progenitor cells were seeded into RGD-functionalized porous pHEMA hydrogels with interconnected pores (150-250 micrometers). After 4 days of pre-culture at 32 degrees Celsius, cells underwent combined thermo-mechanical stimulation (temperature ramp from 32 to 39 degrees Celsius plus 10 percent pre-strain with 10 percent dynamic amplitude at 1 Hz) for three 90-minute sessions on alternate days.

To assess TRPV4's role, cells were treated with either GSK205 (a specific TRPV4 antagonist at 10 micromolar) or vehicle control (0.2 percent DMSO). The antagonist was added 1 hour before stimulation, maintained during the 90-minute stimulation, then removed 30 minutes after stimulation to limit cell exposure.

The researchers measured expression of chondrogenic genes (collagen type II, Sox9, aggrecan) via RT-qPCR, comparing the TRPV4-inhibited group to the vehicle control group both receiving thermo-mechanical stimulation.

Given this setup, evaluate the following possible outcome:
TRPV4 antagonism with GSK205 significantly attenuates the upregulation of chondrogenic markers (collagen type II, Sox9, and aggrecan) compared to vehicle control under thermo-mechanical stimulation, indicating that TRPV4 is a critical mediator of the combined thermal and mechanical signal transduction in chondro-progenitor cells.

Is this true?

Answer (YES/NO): NO